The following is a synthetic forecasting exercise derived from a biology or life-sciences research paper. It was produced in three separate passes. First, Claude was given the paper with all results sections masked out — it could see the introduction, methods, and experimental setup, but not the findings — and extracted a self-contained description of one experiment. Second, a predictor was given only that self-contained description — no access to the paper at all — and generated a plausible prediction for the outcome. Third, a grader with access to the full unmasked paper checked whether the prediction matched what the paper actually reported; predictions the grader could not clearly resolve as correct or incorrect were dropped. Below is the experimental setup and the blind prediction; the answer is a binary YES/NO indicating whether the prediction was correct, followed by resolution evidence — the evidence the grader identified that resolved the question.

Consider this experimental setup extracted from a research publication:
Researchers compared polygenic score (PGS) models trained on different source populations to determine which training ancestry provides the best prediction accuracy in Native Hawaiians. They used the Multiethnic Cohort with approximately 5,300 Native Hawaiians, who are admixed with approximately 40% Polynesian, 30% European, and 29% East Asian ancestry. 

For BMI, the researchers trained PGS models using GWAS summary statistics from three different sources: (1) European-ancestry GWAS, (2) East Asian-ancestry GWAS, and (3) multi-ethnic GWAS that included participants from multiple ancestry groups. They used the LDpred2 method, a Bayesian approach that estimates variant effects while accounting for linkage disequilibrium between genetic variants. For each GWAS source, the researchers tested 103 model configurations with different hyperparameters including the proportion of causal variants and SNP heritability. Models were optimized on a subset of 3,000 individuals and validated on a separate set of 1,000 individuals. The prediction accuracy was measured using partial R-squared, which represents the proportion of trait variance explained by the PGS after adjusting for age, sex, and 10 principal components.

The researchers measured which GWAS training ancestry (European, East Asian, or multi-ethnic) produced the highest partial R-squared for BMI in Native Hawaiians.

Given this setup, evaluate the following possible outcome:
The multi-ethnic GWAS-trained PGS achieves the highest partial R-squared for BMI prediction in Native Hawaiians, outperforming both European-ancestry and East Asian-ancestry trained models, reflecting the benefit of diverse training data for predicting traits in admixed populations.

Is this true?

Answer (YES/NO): NO